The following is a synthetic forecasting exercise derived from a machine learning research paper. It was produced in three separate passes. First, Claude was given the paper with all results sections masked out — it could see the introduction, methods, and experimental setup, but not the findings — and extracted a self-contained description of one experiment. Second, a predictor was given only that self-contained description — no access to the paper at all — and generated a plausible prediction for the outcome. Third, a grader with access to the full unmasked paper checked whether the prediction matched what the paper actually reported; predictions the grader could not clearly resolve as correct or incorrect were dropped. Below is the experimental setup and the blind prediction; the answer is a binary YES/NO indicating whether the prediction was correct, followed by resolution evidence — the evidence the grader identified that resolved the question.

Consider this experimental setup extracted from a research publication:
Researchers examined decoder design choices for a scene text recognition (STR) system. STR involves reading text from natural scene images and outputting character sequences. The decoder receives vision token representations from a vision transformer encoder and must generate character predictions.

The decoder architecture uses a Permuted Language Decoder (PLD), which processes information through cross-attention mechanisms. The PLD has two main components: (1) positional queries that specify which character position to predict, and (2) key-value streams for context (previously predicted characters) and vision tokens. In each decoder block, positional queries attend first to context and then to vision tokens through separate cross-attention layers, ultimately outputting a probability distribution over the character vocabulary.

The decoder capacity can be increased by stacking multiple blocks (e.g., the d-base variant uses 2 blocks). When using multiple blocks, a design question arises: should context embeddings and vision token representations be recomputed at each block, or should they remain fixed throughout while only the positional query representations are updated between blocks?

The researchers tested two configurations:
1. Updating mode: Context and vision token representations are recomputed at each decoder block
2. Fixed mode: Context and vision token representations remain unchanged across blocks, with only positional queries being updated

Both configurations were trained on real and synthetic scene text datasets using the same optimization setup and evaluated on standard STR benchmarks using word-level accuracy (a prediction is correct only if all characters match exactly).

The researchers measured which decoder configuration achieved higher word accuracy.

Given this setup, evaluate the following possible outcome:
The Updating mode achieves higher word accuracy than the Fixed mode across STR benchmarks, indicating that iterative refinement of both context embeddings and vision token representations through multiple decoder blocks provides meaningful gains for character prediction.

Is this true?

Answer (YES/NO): NO